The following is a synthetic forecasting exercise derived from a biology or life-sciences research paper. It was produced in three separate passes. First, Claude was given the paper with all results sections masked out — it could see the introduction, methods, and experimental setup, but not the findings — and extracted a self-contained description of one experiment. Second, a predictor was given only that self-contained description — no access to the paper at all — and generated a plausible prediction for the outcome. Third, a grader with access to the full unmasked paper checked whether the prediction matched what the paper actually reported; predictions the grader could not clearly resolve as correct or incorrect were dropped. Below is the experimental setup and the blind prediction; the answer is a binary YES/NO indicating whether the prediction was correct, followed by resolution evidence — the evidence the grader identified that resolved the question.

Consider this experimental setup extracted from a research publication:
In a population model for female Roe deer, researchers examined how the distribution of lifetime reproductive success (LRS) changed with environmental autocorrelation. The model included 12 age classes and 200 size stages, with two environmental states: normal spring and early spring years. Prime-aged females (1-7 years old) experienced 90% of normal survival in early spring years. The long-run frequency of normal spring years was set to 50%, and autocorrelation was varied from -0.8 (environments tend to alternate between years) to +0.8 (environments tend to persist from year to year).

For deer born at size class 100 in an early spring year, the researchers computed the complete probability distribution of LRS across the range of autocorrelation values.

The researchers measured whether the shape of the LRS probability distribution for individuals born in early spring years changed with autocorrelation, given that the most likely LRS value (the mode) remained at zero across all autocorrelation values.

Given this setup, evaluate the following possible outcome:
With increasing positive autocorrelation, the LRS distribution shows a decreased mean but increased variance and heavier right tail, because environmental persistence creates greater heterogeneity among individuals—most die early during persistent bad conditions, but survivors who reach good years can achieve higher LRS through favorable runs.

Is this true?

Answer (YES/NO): NO